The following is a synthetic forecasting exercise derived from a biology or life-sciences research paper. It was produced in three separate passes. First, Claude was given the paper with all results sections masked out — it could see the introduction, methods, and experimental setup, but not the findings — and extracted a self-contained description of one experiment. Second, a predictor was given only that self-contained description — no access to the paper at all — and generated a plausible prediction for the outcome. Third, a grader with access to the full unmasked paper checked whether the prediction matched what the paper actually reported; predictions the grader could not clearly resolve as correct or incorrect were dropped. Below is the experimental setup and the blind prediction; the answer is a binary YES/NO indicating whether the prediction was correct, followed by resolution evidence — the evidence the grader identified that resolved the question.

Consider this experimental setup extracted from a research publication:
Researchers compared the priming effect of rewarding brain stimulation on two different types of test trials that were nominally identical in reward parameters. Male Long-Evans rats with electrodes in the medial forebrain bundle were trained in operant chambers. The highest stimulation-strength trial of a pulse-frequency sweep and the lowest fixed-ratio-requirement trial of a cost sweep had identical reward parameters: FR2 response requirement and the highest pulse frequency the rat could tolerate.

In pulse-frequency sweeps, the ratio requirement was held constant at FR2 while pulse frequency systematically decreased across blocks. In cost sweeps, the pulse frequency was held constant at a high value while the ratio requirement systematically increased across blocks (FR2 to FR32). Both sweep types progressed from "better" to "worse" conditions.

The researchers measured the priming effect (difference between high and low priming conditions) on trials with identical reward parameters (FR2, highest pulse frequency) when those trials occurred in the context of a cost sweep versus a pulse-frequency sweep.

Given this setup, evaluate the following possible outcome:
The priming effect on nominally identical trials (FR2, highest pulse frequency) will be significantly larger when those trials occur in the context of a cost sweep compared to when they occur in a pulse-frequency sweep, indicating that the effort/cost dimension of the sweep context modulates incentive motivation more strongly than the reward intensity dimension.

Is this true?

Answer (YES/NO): NO